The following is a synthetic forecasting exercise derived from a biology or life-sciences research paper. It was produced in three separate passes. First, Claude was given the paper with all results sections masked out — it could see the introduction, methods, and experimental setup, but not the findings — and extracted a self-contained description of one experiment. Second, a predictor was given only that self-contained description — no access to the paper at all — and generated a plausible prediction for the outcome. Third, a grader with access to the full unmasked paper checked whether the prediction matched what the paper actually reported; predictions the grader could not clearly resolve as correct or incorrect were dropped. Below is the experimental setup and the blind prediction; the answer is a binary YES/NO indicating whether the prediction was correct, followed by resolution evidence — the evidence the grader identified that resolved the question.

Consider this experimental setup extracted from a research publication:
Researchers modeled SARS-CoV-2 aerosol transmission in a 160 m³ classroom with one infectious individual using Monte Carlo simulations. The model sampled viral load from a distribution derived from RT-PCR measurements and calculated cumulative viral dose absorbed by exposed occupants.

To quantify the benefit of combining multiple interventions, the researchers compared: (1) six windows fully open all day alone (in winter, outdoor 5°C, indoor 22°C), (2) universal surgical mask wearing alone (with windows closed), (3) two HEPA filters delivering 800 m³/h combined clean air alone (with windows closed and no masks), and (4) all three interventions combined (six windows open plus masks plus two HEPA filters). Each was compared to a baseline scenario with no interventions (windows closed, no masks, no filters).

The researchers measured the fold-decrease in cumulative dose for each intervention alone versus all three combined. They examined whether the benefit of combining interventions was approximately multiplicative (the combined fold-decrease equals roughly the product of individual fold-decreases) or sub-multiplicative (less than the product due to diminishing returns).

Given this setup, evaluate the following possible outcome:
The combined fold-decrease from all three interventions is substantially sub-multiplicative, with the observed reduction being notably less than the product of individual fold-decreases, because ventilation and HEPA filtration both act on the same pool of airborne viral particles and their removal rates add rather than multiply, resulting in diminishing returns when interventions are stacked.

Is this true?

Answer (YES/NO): YES